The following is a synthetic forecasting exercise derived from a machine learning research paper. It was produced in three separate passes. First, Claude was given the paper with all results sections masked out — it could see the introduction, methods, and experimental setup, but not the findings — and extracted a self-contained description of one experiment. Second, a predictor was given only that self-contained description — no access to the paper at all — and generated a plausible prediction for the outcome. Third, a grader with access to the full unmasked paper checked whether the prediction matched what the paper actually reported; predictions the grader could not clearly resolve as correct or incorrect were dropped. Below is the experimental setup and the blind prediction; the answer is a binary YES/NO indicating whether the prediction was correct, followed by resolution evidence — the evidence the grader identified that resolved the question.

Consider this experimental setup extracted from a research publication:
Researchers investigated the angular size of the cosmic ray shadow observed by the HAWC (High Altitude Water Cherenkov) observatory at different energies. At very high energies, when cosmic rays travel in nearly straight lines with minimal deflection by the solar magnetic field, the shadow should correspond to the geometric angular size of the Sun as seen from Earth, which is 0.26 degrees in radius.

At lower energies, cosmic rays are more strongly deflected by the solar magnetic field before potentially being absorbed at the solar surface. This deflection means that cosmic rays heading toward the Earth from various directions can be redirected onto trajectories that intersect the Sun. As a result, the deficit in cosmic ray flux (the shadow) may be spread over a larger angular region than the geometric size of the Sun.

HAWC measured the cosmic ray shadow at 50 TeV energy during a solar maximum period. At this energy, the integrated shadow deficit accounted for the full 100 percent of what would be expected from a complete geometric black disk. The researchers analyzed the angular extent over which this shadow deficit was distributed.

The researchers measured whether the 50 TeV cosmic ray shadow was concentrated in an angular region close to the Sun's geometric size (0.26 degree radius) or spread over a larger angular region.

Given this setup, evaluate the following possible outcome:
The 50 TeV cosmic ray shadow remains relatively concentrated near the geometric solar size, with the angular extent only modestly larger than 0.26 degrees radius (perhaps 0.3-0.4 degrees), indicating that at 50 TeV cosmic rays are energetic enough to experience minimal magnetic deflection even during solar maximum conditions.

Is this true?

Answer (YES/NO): NO